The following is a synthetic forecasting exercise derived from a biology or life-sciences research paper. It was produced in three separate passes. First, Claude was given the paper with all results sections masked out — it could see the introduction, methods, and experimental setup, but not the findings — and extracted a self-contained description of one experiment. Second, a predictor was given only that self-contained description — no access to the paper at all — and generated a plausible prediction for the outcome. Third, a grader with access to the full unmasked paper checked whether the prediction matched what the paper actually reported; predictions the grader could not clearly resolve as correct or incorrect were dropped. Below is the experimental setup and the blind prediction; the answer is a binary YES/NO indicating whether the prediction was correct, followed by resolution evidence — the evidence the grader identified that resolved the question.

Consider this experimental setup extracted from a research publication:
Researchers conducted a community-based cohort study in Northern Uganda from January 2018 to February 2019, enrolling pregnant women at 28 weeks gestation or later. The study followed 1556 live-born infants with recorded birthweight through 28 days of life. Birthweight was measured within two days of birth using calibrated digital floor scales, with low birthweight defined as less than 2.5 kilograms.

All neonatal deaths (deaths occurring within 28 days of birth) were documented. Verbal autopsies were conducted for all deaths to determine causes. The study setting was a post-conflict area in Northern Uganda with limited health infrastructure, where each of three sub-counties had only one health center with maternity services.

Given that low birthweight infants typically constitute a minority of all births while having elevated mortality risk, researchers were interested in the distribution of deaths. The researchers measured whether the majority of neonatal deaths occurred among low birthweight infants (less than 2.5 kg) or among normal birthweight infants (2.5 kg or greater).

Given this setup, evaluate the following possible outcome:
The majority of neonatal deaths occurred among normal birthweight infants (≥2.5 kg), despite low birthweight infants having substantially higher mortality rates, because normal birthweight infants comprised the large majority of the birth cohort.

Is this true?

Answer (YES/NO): NO